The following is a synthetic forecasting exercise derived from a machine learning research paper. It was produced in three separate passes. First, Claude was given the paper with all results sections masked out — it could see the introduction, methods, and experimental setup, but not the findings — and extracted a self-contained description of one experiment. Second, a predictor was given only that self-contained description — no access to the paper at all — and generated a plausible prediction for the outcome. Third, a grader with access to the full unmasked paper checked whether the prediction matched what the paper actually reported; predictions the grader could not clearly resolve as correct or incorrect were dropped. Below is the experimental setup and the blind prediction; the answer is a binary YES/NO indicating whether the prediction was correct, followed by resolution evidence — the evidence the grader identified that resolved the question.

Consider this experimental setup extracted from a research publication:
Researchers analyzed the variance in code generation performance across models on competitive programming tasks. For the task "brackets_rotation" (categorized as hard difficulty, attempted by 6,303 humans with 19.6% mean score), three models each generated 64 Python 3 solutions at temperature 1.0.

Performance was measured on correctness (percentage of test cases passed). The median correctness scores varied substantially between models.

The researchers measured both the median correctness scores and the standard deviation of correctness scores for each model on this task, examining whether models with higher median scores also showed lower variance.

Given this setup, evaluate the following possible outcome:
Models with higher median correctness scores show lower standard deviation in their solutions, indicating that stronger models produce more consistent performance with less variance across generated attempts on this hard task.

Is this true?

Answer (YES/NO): NO